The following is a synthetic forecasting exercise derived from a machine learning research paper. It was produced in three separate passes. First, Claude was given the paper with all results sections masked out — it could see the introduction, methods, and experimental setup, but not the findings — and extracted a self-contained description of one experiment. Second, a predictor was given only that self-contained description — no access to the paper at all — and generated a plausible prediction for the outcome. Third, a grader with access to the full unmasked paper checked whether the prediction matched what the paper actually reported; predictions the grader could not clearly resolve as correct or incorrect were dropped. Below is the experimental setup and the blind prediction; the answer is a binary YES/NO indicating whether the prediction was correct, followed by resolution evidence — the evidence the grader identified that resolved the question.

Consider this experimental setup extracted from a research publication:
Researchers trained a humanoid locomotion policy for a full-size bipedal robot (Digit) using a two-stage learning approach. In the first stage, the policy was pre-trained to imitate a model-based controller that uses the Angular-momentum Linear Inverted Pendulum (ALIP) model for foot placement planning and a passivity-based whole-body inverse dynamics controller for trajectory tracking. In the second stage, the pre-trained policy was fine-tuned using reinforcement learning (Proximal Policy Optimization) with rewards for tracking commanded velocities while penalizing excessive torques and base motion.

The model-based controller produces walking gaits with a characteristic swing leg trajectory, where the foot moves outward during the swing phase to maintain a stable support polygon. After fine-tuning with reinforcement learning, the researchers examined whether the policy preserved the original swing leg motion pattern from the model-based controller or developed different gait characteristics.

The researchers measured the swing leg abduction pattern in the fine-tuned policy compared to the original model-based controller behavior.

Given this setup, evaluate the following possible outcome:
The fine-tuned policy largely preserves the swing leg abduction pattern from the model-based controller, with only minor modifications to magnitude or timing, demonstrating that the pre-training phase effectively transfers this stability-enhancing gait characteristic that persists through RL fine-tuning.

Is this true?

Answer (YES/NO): NO